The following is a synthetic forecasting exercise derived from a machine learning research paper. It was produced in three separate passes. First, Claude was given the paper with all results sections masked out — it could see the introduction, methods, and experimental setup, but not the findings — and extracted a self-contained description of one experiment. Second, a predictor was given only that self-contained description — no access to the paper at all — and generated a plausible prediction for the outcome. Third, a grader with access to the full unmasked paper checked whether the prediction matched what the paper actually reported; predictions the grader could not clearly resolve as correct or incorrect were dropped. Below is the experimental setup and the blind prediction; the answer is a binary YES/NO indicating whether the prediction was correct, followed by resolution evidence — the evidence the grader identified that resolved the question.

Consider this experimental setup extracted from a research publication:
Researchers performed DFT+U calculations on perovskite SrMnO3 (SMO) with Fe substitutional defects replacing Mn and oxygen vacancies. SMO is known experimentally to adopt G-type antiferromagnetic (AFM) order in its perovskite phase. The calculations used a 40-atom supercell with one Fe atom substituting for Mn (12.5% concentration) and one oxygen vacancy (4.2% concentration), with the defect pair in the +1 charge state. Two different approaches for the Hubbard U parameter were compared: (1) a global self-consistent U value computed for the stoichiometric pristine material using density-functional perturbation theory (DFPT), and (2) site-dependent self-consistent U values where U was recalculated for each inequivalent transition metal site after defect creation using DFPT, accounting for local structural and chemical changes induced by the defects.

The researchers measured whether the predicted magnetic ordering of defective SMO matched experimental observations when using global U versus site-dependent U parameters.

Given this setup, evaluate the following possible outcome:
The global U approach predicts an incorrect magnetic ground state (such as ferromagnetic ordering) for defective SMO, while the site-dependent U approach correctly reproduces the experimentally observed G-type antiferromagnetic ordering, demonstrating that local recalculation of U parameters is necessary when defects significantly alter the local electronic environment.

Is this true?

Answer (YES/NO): YES